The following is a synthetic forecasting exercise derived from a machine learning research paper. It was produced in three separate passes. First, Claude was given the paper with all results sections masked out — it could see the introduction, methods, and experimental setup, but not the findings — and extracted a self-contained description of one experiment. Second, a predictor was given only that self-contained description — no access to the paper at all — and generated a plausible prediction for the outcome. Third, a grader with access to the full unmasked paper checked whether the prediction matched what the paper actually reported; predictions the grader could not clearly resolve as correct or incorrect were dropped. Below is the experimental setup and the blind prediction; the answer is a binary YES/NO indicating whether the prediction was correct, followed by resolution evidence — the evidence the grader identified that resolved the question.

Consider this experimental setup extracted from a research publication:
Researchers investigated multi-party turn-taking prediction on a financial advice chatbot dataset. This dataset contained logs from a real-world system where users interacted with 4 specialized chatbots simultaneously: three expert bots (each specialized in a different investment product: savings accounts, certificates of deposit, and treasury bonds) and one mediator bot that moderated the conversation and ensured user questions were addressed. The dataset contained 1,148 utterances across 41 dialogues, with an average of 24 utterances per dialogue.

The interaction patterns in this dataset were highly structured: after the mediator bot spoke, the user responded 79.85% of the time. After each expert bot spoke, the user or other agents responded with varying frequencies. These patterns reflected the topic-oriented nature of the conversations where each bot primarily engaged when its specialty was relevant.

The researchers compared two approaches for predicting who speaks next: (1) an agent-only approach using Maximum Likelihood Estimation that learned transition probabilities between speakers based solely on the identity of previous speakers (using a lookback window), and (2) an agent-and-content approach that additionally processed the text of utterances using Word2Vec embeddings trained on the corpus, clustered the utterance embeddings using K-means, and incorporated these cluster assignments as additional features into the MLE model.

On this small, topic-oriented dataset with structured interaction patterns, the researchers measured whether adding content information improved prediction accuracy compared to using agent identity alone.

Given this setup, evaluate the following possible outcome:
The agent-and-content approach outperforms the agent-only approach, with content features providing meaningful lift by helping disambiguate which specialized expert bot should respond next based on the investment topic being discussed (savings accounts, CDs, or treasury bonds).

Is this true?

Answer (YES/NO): NO